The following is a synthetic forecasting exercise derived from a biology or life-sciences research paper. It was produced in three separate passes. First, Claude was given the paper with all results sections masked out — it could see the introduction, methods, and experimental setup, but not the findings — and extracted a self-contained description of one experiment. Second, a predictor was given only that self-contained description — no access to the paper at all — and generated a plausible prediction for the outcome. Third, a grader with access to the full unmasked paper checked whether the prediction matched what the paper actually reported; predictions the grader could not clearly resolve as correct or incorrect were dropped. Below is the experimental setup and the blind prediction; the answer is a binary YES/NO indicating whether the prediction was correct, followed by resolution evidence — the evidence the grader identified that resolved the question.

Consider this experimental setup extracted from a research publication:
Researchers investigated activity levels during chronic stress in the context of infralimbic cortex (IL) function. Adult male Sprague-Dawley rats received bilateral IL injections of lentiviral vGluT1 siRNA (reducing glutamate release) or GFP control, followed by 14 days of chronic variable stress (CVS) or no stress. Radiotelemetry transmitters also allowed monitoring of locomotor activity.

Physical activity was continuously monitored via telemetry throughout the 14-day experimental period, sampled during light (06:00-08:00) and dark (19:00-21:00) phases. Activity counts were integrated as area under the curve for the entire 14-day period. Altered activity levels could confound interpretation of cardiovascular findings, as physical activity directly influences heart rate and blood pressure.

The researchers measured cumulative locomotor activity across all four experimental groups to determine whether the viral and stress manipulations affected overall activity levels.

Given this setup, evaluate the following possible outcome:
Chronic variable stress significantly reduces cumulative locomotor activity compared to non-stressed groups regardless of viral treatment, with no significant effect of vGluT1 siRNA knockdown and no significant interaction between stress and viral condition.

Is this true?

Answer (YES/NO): NO